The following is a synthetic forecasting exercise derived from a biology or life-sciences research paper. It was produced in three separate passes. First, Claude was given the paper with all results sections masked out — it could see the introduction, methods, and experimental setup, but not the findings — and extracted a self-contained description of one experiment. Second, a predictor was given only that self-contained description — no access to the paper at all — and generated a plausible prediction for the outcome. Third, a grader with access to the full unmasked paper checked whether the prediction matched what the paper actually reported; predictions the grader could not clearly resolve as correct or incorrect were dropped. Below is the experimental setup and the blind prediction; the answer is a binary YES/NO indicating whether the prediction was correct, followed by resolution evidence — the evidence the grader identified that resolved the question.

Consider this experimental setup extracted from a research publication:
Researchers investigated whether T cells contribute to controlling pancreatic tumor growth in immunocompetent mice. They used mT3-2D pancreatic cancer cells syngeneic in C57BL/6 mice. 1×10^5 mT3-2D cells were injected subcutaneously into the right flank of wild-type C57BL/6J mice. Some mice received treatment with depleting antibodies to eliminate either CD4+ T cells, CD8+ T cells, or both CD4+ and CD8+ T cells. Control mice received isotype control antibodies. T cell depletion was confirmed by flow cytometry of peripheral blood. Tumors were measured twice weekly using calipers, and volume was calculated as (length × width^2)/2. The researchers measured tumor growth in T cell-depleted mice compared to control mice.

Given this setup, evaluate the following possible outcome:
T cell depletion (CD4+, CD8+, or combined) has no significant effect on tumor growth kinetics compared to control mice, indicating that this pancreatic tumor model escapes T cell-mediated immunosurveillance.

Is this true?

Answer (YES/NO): NO